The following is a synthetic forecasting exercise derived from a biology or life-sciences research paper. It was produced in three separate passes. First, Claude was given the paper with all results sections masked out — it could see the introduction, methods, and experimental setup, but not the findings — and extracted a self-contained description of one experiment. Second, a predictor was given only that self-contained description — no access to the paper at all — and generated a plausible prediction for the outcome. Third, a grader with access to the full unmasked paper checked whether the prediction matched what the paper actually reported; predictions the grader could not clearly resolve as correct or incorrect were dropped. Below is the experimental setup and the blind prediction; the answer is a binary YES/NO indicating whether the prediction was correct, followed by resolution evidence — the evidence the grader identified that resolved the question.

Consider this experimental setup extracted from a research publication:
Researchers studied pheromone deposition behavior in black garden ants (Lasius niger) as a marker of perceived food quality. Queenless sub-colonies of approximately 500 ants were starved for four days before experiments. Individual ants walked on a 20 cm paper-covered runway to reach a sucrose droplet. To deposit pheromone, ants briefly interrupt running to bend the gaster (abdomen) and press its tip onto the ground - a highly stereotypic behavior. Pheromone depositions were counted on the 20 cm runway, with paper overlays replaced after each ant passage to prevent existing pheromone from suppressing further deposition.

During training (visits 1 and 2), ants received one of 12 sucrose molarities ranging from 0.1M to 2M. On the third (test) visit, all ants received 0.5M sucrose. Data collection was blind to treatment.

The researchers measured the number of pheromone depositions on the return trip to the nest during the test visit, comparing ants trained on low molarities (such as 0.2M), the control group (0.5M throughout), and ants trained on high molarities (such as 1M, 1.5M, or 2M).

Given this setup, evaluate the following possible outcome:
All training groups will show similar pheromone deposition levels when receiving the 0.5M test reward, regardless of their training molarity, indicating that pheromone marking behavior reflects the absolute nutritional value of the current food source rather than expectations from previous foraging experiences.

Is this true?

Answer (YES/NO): NO